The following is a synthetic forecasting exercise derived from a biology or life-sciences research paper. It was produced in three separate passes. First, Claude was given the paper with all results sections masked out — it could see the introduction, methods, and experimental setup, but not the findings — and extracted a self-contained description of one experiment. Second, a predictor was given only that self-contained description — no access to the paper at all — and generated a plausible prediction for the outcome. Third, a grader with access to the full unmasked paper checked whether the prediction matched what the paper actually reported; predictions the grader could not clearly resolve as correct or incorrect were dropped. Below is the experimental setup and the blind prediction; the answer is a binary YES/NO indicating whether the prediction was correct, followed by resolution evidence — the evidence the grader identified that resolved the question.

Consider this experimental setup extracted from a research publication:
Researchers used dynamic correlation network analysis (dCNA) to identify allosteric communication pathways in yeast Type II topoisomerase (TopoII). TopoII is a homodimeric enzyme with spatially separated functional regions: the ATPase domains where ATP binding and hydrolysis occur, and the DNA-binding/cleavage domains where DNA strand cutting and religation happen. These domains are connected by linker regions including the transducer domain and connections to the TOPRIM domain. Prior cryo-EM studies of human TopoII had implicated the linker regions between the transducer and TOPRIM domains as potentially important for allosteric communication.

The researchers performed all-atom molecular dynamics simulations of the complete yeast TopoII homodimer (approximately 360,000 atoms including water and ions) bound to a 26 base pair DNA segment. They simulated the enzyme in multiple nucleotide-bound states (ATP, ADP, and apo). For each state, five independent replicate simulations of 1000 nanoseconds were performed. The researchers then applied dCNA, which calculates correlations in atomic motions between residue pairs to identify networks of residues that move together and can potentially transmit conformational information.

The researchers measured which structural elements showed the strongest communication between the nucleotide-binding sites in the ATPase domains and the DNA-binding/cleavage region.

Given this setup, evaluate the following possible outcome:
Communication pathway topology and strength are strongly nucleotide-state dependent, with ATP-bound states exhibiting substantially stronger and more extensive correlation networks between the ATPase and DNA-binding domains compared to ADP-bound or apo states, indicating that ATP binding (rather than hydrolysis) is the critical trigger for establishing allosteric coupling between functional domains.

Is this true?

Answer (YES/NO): NO